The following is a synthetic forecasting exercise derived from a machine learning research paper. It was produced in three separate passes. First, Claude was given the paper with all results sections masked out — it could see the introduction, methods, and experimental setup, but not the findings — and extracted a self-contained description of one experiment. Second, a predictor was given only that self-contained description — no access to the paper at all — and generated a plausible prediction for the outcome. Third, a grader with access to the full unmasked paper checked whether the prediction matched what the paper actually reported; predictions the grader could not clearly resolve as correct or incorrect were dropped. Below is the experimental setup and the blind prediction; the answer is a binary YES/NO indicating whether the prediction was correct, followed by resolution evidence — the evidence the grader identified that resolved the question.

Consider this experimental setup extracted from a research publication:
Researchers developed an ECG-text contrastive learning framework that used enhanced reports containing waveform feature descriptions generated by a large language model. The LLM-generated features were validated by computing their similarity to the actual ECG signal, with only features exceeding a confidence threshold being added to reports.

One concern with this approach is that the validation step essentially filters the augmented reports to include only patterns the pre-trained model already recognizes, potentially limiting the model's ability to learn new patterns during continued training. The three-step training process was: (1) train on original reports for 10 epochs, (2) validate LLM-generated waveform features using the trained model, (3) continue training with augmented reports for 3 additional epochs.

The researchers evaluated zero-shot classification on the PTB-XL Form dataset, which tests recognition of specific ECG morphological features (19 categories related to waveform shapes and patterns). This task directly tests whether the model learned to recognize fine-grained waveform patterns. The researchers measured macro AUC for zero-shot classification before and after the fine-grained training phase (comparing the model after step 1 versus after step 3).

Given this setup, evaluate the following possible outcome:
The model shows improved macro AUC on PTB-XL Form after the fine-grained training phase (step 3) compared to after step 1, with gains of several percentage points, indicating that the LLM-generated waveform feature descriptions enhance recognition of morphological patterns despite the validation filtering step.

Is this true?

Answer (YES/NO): NO